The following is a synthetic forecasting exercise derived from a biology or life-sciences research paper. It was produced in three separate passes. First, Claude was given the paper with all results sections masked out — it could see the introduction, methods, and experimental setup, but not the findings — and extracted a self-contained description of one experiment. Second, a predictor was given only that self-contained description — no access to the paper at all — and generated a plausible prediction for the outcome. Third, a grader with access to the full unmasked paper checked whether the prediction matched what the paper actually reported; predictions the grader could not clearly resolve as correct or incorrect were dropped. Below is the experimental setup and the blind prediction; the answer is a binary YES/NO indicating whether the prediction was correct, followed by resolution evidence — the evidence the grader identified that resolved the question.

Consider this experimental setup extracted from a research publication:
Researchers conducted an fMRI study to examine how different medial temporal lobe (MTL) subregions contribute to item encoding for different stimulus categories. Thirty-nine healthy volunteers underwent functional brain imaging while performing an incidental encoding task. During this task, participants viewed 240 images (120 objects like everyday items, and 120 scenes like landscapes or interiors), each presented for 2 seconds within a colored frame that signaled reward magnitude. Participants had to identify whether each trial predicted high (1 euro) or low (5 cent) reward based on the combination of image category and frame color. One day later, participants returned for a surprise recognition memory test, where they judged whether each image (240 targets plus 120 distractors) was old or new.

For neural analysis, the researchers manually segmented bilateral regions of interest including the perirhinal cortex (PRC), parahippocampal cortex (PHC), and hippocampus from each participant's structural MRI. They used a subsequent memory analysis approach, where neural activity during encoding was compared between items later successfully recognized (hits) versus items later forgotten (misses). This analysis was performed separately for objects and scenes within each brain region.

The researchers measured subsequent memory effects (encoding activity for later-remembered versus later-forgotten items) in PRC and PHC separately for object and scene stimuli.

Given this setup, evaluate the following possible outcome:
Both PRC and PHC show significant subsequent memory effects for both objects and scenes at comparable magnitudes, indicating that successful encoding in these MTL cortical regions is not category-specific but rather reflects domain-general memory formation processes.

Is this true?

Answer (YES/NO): NO